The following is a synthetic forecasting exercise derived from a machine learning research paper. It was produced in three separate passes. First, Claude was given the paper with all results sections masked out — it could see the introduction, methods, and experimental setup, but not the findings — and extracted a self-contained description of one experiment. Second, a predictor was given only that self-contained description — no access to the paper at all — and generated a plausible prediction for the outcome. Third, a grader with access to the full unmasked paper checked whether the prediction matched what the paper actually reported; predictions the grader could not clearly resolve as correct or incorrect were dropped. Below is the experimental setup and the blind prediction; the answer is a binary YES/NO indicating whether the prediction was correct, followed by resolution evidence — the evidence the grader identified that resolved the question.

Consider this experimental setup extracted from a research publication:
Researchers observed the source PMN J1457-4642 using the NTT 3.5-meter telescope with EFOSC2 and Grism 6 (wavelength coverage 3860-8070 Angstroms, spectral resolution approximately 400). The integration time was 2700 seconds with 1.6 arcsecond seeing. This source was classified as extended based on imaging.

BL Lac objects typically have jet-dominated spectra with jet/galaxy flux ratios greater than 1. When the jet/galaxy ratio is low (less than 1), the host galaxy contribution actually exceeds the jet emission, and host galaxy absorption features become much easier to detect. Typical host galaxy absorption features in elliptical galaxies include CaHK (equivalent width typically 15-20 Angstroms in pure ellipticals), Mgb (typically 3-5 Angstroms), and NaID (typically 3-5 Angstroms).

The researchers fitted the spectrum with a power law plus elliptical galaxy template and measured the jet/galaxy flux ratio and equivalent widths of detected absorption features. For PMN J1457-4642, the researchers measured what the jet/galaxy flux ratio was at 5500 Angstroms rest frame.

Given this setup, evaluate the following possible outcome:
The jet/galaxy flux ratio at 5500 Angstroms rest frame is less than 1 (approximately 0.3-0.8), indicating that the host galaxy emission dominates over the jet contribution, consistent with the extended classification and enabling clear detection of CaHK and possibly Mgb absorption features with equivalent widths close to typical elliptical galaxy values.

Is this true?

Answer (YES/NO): NO